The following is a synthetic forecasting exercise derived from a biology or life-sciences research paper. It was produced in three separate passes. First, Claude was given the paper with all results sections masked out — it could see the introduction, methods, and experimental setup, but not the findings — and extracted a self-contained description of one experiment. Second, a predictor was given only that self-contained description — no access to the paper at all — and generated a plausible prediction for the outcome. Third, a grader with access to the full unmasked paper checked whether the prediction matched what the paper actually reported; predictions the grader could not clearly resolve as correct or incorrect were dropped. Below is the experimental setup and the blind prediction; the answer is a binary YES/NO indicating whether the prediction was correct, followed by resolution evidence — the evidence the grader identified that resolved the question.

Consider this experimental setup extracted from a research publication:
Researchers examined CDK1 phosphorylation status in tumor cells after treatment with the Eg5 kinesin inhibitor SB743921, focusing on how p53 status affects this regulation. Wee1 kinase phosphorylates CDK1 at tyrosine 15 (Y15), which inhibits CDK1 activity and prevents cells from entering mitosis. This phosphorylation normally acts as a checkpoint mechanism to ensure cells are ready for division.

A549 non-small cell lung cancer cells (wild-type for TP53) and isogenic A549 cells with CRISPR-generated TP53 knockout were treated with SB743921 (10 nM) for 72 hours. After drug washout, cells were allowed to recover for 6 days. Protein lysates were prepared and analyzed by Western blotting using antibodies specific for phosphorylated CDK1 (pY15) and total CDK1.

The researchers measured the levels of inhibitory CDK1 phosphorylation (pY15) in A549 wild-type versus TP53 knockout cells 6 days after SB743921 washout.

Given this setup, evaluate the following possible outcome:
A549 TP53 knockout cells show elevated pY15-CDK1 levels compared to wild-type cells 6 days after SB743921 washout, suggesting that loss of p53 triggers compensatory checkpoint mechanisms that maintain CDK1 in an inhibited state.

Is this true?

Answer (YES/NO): YES